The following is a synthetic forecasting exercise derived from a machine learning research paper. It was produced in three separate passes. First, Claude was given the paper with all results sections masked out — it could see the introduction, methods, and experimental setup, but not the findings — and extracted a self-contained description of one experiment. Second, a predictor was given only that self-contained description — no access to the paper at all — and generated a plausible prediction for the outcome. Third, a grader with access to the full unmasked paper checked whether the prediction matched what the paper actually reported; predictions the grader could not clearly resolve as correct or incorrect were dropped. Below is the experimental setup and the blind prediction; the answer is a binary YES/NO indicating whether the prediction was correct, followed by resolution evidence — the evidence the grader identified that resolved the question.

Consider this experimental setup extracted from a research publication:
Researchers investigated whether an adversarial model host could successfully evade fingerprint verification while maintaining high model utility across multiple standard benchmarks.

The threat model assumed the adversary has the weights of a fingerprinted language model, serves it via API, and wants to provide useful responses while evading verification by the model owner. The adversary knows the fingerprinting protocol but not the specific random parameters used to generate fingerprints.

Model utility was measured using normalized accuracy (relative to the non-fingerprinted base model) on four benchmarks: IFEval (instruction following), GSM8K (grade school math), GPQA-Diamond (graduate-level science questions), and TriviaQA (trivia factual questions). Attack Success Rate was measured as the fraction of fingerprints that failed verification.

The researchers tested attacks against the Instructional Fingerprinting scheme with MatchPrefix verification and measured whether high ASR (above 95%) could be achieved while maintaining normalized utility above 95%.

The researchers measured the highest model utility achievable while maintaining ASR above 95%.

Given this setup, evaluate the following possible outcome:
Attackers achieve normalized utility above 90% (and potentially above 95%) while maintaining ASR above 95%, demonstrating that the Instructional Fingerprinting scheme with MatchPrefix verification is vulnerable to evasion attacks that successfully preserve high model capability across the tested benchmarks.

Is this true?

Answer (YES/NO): YES